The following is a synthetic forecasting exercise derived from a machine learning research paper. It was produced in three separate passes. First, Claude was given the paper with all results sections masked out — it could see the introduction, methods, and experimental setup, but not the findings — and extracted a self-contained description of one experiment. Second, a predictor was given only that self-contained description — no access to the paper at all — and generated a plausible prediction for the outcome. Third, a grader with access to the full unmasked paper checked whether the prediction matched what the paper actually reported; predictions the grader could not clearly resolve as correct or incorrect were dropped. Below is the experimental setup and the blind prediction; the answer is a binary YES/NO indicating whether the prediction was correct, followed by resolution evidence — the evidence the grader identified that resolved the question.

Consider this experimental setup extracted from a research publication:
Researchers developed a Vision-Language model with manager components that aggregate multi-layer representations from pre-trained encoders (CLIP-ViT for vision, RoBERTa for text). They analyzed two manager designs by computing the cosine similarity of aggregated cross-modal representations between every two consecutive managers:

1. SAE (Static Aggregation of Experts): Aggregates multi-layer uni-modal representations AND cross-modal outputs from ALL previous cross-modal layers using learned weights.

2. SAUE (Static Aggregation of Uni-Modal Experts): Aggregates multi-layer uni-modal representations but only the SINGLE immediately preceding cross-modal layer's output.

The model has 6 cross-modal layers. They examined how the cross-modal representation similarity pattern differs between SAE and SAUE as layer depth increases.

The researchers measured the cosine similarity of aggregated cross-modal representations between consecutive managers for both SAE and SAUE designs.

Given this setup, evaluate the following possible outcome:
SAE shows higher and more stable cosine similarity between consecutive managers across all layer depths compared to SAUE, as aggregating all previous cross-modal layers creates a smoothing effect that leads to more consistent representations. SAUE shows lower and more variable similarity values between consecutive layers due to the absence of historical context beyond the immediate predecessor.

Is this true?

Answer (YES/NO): NO